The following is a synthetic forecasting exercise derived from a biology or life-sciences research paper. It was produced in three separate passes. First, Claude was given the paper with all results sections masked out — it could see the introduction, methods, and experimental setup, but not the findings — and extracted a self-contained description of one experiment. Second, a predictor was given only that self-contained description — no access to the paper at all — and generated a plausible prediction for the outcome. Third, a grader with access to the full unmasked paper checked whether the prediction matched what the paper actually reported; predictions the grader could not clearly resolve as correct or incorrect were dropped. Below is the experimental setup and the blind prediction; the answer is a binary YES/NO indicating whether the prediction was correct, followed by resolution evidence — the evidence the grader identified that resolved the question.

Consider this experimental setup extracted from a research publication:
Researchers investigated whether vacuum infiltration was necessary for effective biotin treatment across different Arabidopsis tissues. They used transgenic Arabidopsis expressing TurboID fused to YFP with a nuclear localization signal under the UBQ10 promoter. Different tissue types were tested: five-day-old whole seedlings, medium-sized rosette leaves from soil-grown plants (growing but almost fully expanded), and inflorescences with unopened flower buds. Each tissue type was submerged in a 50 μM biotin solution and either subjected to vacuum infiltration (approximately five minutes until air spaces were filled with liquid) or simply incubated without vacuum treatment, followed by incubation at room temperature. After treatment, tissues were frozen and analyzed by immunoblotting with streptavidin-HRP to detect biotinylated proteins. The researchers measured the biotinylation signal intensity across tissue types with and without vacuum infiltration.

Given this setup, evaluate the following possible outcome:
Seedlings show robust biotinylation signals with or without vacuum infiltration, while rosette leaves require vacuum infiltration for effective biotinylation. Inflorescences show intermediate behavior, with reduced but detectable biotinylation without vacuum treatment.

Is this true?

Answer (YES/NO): NO